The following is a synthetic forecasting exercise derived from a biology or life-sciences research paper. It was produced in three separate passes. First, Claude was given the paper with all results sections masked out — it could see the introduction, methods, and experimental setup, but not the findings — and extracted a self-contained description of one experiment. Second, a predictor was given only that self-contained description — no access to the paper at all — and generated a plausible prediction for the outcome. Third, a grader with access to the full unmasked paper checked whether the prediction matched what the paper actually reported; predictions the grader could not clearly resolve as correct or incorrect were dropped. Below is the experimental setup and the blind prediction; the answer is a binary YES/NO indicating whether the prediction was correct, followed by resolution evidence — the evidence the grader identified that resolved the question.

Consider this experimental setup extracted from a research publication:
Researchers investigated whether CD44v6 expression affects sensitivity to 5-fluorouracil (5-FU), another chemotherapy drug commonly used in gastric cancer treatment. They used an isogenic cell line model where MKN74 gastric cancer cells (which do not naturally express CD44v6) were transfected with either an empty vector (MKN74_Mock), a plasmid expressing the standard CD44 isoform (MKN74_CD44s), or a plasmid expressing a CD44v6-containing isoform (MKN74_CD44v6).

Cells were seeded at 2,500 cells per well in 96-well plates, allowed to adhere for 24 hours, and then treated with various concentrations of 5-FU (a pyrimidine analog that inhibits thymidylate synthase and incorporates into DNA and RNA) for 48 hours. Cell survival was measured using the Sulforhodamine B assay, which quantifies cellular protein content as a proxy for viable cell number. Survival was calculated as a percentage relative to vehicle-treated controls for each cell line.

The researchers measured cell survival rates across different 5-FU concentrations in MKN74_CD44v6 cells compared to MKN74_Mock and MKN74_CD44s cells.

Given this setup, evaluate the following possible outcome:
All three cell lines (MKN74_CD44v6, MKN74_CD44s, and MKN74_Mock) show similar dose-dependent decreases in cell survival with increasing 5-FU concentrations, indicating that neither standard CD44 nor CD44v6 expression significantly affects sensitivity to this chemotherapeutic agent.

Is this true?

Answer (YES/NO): YES